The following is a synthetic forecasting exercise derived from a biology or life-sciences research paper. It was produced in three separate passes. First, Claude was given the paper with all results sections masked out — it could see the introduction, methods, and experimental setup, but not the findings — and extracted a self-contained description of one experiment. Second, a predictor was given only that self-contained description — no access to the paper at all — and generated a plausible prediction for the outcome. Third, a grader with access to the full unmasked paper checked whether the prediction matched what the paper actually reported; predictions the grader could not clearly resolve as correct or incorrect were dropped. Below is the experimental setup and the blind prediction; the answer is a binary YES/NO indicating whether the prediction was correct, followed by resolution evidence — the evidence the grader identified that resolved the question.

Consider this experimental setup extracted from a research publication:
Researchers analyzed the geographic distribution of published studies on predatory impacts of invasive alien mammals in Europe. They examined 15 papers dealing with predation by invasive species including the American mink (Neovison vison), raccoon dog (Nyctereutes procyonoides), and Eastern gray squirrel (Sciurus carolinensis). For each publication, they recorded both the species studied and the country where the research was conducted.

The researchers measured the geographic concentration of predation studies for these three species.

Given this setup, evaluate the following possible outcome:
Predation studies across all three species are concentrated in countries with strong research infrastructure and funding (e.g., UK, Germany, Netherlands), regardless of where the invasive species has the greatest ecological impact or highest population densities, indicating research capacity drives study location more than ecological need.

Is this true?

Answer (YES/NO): NO